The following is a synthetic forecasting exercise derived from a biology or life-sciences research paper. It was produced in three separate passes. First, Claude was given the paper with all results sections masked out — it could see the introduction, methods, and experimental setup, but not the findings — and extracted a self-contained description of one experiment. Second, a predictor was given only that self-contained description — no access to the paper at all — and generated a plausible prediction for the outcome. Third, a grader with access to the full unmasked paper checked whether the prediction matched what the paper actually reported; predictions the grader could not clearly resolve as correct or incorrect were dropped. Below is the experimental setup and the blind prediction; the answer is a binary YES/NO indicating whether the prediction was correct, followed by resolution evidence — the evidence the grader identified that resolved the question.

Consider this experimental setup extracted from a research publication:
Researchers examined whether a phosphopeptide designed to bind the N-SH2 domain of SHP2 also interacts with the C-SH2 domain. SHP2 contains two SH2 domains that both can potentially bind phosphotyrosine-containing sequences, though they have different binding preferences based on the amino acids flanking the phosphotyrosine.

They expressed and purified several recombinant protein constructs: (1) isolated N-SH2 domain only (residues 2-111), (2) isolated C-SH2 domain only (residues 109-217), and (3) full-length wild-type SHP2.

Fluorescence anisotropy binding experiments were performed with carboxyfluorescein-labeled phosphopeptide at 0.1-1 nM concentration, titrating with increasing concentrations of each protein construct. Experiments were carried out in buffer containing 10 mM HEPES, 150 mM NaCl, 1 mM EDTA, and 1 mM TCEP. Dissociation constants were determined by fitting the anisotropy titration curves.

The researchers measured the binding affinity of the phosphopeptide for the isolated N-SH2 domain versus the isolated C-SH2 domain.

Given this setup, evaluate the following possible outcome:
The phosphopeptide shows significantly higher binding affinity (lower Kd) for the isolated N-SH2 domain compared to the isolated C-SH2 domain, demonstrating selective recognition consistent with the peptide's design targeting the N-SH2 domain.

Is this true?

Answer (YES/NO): YES